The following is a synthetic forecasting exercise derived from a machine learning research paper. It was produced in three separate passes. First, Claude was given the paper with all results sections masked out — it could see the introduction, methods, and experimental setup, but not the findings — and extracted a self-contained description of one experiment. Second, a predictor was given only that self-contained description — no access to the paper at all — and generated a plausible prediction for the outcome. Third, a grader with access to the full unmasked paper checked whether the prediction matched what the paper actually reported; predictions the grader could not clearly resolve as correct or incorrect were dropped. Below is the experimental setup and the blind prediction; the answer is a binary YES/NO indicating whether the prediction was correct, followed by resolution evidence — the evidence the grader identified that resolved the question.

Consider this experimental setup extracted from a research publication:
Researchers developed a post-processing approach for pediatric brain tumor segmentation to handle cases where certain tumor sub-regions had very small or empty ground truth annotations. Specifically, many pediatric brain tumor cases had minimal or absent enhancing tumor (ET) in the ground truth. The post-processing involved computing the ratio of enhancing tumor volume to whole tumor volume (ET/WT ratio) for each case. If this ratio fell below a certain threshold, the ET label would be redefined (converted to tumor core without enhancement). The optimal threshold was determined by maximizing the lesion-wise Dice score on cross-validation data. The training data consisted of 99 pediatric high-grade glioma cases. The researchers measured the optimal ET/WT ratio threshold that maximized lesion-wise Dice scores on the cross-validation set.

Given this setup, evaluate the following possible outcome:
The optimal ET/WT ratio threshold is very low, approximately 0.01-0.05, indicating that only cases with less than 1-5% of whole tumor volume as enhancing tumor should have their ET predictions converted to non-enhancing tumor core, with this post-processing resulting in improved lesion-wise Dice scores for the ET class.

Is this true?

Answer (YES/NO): YES